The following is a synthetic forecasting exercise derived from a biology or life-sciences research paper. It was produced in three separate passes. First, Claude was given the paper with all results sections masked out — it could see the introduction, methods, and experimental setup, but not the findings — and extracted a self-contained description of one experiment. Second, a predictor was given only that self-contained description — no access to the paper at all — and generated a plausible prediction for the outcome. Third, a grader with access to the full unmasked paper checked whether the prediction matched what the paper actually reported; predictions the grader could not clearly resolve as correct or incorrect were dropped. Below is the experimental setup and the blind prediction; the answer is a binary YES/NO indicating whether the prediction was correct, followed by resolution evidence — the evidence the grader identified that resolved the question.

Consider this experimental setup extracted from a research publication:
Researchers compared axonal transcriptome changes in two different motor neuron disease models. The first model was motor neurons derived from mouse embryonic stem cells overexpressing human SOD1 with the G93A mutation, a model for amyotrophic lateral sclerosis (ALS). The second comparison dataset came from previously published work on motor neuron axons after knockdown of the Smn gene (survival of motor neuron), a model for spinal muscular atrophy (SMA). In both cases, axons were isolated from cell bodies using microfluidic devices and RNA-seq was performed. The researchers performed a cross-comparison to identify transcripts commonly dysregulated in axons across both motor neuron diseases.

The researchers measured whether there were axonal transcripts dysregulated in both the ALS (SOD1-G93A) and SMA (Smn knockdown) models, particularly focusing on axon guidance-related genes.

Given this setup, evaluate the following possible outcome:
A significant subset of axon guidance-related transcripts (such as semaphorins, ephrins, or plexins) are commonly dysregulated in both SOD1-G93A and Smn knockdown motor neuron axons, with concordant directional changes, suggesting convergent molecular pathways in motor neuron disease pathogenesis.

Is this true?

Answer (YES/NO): NO